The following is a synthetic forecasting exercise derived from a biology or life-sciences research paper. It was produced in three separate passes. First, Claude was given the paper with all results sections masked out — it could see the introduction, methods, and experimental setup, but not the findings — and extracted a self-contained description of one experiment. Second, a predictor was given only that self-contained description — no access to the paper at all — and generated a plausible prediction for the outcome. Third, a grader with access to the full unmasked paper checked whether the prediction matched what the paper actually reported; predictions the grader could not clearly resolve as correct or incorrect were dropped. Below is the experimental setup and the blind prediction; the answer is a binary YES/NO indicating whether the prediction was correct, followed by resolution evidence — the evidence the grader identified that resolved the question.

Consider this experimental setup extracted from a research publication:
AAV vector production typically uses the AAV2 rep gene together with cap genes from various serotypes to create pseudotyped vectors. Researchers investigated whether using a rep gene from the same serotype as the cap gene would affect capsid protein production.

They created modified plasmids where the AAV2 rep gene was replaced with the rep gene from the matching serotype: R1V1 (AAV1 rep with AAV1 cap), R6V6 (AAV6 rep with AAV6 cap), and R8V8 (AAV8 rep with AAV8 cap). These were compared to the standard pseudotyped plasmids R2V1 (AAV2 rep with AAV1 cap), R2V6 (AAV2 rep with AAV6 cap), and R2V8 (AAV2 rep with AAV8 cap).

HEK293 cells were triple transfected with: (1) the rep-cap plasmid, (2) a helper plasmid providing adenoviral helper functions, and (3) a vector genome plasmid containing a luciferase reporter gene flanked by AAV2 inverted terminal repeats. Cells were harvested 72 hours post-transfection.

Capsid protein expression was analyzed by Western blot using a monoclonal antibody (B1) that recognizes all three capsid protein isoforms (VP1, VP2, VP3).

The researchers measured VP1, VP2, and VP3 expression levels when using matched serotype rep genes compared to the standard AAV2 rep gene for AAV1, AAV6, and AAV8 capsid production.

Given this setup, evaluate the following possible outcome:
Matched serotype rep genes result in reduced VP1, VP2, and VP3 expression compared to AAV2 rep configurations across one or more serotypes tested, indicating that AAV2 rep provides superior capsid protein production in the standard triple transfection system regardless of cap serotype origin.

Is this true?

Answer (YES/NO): YES